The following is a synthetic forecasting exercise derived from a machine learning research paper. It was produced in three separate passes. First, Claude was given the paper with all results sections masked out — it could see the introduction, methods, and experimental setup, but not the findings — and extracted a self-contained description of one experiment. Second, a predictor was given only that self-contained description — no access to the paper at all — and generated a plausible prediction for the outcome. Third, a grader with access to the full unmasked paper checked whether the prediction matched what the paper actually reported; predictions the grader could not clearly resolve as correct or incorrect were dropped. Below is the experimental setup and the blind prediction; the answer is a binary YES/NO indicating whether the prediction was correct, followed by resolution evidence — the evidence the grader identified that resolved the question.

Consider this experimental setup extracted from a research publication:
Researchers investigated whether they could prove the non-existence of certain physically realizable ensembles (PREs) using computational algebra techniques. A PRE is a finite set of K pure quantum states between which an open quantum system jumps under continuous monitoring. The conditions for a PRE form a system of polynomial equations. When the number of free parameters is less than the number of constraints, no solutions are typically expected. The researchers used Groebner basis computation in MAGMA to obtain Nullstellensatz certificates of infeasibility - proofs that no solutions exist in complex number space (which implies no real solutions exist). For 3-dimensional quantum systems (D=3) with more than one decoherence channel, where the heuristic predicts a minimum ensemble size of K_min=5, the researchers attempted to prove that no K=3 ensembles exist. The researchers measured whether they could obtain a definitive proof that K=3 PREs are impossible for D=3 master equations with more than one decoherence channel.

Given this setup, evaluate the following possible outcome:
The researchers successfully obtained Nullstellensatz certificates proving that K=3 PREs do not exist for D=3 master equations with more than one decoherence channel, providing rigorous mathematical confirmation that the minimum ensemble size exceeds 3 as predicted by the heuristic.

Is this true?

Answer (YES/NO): YES